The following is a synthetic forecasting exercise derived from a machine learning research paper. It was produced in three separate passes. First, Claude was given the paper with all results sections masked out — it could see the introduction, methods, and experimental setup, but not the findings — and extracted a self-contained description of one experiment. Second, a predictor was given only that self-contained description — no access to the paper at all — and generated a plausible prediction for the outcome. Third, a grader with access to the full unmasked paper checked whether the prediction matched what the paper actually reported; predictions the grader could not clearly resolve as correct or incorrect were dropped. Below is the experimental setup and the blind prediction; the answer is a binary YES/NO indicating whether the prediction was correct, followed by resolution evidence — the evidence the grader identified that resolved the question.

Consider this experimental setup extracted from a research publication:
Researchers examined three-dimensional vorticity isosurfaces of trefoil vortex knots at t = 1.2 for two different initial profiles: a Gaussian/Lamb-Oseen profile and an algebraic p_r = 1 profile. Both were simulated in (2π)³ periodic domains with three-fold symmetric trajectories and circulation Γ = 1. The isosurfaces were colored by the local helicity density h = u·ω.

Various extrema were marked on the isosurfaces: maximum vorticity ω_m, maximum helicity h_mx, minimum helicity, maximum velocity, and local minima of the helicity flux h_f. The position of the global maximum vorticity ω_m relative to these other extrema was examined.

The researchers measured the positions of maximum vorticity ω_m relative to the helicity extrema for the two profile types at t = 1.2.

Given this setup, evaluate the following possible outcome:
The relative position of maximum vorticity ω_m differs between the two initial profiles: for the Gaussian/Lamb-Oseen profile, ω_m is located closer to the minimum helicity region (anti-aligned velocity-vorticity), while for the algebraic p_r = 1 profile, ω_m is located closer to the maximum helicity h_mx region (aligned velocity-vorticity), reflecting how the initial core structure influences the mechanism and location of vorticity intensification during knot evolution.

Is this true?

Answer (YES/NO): NO